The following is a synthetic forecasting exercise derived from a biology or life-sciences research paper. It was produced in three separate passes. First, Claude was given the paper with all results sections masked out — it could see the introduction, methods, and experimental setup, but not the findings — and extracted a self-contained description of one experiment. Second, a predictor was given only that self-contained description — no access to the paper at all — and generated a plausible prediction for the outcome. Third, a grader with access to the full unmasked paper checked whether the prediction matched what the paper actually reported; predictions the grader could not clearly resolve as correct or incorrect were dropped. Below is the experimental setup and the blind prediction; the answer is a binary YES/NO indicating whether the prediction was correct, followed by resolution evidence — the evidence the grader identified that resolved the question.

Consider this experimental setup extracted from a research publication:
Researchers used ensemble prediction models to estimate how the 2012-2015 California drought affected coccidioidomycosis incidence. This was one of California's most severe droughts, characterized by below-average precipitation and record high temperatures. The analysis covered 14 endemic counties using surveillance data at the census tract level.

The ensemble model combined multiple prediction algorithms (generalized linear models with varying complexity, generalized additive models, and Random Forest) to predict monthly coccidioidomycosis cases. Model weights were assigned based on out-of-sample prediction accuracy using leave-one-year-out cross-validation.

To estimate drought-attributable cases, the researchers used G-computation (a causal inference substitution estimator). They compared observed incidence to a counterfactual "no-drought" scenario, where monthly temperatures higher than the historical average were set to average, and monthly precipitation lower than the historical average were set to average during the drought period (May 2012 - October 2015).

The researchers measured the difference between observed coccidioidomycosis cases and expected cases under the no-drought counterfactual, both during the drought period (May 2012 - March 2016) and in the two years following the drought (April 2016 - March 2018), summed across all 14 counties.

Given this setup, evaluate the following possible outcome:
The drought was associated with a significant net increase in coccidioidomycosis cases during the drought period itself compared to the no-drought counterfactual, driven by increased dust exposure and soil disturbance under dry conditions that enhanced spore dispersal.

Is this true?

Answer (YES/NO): NO